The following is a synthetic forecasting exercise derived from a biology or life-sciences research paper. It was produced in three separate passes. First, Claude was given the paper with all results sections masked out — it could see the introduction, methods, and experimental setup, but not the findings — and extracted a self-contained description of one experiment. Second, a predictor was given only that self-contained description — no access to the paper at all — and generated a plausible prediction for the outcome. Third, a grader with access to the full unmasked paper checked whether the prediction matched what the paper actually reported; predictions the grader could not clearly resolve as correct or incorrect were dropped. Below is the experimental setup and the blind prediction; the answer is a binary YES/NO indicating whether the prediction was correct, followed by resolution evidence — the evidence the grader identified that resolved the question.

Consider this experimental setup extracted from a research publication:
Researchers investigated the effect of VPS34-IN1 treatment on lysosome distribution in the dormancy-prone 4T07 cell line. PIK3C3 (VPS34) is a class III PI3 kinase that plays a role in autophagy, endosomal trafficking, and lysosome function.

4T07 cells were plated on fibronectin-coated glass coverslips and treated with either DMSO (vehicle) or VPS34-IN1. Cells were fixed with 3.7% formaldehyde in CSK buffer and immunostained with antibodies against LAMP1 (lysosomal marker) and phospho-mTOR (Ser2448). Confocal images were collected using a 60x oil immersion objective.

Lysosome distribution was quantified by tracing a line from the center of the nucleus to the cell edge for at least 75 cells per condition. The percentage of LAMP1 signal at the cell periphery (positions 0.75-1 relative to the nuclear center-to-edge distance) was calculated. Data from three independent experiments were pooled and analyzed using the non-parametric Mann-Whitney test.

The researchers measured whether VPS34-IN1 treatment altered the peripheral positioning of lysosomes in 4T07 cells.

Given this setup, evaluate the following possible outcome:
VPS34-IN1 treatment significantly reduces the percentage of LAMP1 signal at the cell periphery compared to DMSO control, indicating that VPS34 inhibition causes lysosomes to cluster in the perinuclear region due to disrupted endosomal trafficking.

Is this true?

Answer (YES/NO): YES